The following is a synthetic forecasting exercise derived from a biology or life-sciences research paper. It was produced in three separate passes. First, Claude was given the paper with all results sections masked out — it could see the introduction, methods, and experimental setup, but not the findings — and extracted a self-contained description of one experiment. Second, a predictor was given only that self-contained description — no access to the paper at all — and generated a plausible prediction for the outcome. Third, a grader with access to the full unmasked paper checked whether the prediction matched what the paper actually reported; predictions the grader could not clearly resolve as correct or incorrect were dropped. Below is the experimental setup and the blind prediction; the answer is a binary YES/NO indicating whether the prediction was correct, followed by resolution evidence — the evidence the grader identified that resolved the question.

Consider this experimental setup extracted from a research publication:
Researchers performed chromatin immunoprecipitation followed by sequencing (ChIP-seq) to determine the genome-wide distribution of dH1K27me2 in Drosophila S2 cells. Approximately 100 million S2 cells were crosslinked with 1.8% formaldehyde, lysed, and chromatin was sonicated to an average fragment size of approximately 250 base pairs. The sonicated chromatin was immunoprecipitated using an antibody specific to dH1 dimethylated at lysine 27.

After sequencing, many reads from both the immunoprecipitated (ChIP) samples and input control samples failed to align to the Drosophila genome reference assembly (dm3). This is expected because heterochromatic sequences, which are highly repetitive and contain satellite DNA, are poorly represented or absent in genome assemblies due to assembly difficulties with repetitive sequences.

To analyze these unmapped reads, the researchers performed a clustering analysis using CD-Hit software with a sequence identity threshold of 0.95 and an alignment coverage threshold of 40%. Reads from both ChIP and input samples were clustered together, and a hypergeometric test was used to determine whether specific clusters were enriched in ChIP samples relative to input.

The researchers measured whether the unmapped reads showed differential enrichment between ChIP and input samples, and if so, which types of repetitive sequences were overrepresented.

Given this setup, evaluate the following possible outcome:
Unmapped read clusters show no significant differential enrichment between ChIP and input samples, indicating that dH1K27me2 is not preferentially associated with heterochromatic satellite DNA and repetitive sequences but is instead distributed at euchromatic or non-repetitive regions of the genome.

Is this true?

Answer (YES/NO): NO